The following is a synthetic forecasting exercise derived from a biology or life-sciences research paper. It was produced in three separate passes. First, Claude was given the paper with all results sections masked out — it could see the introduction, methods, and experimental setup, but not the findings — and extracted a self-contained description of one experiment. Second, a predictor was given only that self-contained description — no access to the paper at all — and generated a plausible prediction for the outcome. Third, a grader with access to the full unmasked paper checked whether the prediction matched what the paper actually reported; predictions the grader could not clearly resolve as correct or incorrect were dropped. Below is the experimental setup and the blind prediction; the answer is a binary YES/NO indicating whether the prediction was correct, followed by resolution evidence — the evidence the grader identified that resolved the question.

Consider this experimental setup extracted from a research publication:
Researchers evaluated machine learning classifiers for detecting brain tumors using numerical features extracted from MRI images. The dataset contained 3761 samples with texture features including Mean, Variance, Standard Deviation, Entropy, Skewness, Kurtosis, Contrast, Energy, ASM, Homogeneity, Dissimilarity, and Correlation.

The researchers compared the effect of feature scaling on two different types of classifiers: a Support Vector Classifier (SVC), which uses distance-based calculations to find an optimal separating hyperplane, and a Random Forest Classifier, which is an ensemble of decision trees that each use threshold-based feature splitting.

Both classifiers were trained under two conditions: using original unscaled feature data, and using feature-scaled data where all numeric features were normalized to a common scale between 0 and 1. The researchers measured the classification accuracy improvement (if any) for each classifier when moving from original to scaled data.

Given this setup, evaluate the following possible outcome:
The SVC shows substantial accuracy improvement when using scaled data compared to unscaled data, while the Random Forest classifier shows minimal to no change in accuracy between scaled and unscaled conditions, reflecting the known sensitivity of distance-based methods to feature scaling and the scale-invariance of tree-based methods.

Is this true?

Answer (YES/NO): YES